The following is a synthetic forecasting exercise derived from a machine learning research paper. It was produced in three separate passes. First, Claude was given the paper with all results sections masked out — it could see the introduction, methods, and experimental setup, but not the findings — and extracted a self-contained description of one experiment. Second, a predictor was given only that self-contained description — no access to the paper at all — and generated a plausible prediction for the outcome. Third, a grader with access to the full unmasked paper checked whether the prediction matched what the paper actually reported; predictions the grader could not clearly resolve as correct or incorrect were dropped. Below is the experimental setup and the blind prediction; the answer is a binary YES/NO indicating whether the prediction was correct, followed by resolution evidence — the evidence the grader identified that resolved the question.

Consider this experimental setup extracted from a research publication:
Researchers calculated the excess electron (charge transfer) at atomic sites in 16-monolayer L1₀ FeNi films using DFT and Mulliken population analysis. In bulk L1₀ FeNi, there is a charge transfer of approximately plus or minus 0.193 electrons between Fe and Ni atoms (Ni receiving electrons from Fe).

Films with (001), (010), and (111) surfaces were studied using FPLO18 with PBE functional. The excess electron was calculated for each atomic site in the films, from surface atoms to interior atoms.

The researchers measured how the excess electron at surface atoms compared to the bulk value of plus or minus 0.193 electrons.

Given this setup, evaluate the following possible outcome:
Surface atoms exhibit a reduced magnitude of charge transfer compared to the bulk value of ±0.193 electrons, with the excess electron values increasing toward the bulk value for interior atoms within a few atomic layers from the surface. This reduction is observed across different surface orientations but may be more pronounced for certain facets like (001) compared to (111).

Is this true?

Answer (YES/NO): YES